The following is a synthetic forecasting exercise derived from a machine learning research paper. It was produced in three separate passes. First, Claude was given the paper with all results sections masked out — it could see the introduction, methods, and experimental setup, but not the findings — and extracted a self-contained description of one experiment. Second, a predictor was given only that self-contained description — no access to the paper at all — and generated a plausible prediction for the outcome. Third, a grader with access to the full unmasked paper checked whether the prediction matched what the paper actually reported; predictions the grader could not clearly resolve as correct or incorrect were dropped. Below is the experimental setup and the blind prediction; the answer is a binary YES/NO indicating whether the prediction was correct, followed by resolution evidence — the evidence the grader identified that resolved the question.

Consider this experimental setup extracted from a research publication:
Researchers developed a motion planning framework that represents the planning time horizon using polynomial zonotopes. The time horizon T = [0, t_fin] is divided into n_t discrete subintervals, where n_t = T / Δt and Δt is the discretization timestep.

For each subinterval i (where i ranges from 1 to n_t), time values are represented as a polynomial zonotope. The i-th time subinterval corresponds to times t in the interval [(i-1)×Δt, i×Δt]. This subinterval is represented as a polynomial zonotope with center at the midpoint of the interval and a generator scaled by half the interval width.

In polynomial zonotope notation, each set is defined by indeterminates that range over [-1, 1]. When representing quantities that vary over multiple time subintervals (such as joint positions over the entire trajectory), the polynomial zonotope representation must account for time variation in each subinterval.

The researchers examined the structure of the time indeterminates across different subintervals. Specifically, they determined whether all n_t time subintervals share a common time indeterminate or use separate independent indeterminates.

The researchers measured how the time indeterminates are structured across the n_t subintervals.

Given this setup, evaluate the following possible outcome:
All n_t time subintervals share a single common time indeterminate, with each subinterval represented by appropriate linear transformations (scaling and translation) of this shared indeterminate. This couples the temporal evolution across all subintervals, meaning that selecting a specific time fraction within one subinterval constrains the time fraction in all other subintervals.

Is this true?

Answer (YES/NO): NO